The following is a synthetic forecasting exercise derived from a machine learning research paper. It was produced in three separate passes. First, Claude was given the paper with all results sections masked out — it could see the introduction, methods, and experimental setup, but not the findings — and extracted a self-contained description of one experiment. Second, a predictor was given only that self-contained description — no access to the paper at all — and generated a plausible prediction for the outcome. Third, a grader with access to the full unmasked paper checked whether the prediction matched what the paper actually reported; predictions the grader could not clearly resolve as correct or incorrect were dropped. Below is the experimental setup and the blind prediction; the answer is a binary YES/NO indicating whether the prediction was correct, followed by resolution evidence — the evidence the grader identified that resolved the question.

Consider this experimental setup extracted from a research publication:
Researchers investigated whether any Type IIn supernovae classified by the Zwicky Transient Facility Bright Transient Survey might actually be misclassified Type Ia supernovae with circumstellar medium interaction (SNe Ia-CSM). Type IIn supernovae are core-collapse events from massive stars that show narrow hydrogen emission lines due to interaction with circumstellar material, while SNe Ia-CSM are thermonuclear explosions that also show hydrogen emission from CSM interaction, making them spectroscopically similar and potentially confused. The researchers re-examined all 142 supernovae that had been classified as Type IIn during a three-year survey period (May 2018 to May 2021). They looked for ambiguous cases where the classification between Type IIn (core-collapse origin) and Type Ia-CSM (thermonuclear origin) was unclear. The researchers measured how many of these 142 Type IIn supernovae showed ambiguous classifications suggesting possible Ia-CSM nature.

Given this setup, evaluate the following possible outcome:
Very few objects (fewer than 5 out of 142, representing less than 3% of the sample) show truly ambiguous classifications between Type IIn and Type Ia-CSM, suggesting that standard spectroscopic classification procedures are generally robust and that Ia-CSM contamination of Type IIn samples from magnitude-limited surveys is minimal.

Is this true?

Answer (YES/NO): NO